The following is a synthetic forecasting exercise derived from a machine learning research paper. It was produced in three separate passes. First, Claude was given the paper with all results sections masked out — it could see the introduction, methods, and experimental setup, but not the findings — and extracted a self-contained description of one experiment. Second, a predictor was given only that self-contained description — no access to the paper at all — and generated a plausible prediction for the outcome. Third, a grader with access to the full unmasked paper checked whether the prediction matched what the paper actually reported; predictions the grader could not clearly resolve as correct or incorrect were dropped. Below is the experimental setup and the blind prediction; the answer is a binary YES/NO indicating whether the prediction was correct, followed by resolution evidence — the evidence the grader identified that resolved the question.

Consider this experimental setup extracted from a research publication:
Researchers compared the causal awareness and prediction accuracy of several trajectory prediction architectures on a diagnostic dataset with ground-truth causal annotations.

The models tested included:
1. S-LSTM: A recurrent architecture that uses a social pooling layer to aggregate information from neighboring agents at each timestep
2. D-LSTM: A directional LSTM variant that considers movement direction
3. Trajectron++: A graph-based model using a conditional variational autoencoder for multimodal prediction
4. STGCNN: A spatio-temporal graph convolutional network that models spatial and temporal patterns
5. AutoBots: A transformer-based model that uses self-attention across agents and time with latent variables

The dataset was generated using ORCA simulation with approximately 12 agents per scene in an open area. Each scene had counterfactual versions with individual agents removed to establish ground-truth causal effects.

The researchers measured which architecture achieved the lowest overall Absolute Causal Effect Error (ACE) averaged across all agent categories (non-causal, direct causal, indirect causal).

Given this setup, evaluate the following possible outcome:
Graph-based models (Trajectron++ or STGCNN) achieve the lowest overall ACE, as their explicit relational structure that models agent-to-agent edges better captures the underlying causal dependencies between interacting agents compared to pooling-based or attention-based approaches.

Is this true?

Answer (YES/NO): NO